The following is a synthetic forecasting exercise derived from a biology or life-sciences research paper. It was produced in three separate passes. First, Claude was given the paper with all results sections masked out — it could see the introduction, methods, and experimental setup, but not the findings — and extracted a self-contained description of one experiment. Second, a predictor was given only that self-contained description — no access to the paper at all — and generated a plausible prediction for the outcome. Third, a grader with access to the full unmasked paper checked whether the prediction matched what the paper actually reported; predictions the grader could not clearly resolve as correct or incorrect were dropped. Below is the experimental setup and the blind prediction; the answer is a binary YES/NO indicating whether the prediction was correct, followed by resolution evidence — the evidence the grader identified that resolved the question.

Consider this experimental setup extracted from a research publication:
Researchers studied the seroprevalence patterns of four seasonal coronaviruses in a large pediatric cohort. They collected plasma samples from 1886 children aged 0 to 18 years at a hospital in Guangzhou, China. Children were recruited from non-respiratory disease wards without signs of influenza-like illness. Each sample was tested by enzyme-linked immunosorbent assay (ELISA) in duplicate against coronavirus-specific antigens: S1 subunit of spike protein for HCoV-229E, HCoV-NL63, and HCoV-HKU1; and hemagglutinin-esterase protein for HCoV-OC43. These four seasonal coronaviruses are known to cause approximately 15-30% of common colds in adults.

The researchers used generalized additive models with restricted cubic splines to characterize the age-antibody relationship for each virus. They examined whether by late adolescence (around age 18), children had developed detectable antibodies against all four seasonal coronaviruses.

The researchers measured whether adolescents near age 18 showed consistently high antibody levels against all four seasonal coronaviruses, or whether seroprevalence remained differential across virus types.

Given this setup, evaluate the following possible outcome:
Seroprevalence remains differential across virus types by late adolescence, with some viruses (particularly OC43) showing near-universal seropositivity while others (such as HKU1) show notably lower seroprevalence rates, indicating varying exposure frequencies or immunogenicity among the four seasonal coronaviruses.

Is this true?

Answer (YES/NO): NO